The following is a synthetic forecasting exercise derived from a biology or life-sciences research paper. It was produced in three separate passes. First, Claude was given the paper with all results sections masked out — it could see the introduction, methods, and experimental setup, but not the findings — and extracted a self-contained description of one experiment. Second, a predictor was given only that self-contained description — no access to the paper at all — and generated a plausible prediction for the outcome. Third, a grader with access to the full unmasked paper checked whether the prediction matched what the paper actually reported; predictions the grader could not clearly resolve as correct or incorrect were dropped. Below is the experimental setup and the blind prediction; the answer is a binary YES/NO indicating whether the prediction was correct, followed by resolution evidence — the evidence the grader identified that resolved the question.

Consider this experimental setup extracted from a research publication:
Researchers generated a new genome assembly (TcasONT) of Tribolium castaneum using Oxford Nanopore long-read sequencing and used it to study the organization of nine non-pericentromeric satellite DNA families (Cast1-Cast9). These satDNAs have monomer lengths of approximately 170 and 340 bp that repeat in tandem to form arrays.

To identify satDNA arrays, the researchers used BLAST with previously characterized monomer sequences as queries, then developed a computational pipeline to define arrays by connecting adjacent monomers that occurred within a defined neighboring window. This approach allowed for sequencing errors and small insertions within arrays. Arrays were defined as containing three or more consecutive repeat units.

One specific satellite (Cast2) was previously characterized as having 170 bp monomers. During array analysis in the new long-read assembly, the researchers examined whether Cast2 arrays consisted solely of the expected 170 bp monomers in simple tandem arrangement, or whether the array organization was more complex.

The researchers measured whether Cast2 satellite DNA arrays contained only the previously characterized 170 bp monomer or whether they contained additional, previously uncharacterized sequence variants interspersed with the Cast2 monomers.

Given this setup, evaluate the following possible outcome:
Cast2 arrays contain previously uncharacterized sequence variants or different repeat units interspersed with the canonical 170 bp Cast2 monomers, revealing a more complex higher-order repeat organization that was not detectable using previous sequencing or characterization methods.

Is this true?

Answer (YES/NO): YES